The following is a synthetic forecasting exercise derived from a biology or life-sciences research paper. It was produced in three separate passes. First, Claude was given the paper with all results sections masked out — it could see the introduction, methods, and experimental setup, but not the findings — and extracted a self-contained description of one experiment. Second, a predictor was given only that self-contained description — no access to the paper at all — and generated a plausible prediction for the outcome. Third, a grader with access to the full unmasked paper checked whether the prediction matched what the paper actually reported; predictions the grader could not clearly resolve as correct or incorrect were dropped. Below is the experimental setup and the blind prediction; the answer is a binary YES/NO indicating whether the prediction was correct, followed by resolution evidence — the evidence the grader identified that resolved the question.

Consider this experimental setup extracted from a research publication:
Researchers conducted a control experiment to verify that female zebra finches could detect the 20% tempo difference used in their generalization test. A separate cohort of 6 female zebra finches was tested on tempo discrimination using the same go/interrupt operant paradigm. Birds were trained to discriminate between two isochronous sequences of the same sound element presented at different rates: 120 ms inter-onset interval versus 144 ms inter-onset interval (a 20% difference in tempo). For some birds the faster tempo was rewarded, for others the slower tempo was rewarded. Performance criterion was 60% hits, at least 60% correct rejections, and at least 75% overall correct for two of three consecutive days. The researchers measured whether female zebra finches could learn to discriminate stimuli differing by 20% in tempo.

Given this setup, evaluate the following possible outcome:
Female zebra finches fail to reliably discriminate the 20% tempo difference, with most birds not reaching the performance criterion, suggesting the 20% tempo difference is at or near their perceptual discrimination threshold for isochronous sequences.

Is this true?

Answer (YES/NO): NO